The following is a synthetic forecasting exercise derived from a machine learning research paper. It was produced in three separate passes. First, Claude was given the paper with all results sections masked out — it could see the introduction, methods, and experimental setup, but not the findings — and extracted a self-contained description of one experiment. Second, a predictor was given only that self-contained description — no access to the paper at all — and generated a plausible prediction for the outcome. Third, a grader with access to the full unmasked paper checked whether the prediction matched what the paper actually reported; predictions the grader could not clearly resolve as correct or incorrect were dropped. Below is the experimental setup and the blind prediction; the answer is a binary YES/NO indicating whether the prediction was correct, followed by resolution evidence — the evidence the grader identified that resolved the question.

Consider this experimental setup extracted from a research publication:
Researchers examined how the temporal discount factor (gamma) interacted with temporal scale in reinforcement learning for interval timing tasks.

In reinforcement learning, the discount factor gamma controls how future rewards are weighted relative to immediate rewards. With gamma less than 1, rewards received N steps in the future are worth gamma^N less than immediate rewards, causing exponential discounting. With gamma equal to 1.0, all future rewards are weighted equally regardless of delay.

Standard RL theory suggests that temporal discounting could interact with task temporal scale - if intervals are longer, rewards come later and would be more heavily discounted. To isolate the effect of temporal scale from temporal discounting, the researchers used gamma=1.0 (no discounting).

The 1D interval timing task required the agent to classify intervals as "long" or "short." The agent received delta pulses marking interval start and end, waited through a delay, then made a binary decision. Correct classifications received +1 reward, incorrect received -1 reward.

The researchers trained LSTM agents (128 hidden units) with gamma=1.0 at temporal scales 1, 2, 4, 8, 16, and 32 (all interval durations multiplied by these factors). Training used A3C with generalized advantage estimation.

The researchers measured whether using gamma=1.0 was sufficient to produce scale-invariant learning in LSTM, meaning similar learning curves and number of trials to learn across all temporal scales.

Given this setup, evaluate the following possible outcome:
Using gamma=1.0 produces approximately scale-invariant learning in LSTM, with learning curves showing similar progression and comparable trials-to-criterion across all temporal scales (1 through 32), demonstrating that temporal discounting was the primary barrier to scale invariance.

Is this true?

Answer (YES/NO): NO